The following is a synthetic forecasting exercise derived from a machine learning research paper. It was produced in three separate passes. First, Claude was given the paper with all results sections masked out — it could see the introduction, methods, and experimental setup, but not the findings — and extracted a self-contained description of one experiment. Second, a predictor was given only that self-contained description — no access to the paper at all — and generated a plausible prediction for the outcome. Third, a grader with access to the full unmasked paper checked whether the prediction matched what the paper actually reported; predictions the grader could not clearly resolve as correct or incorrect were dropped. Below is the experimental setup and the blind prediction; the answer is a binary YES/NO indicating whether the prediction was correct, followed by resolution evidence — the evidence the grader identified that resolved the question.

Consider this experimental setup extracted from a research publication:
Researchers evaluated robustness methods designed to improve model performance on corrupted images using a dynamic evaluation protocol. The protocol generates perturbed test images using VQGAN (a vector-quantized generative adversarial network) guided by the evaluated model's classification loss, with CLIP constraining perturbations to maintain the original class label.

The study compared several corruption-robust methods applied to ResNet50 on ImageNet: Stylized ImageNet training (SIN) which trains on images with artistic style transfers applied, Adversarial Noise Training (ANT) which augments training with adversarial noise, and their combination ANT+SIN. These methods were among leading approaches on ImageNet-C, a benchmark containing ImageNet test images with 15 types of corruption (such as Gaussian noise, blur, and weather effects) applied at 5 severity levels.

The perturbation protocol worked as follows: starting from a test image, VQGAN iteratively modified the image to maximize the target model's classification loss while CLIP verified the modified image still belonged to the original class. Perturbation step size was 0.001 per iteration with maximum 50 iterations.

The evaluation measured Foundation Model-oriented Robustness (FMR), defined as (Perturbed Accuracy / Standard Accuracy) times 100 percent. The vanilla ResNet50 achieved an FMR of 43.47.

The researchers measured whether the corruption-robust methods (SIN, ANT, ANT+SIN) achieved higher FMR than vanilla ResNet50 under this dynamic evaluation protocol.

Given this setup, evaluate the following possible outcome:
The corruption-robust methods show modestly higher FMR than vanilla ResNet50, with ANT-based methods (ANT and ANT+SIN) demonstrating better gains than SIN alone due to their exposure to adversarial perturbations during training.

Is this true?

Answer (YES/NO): NO